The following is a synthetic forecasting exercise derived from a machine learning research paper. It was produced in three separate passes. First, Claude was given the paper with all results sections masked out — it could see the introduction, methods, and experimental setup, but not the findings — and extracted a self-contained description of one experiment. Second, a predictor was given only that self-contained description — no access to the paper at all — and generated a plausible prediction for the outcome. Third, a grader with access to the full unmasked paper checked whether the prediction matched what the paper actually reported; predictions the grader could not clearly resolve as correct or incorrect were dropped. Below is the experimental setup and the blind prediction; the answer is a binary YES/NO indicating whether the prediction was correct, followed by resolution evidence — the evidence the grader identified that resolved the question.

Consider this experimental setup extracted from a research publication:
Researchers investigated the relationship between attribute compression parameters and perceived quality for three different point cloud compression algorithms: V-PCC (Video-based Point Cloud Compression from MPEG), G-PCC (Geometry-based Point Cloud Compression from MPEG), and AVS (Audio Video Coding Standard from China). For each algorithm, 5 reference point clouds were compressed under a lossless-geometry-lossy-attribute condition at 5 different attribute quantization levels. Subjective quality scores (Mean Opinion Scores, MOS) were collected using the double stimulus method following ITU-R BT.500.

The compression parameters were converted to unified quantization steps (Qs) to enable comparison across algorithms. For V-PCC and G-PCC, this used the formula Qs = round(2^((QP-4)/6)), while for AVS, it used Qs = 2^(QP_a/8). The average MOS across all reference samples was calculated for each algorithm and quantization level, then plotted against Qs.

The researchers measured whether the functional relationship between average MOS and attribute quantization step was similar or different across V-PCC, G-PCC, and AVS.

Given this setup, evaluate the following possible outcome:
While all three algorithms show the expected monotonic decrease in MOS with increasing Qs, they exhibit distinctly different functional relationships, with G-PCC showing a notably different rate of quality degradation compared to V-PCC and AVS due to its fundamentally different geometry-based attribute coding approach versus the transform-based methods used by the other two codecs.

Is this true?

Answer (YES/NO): NO